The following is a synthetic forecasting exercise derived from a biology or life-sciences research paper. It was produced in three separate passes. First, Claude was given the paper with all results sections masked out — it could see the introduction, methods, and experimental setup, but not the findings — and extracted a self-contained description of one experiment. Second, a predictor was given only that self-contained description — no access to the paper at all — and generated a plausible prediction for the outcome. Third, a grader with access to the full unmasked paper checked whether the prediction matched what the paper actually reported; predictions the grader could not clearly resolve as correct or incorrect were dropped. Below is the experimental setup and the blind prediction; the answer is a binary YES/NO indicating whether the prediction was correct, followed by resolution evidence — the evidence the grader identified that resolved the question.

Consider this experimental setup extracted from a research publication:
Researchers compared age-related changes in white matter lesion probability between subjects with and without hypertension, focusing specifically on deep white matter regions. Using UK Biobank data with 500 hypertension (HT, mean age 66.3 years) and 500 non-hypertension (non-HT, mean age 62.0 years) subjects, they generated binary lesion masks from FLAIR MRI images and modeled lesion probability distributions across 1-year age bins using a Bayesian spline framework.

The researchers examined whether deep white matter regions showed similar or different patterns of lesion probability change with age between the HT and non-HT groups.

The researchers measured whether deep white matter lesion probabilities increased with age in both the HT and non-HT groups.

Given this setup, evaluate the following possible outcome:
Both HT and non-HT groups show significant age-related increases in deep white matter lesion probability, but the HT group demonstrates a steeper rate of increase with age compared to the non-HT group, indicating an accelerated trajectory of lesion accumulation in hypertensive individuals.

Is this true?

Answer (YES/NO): NO